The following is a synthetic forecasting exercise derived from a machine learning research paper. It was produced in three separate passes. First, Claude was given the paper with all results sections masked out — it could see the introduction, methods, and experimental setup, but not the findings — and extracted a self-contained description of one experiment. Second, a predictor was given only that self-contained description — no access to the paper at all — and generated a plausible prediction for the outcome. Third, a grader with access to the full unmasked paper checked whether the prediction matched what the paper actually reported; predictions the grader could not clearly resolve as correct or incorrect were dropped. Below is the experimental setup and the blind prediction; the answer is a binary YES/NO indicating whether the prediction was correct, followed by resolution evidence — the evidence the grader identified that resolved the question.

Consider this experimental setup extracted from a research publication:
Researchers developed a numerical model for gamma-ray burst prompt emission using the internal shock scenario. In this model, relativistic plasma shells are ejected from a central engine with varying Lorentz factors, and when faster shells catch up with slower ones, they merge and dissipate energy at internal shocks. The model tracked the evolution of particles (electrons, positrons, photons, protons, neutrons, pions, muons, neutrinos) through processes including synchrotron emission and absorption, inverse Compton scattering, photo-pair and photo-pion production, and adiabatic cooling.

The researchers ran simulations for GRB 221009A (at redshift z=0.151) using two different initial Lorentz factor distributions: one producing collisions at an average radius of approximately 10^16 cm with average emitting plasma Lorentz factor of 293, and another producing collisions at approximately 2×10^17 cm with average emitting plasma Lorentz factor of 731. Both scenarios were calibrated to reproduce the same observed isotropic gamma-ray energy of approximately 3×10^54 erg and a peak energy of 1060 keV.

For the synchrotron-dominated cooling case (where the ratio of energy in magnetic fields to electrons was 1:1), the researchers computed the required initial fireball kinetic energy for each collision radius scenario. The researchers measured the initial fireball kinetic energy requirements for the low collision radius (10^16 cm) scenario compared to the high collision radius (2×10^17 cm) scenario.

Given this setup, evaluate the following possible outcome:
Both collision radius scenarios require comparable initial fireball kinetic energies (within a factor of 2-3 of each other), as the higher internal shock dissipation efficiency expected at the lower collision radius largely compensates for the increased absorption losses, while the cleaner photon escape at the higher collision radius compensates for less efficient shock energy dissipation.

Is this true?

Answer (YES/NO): NO